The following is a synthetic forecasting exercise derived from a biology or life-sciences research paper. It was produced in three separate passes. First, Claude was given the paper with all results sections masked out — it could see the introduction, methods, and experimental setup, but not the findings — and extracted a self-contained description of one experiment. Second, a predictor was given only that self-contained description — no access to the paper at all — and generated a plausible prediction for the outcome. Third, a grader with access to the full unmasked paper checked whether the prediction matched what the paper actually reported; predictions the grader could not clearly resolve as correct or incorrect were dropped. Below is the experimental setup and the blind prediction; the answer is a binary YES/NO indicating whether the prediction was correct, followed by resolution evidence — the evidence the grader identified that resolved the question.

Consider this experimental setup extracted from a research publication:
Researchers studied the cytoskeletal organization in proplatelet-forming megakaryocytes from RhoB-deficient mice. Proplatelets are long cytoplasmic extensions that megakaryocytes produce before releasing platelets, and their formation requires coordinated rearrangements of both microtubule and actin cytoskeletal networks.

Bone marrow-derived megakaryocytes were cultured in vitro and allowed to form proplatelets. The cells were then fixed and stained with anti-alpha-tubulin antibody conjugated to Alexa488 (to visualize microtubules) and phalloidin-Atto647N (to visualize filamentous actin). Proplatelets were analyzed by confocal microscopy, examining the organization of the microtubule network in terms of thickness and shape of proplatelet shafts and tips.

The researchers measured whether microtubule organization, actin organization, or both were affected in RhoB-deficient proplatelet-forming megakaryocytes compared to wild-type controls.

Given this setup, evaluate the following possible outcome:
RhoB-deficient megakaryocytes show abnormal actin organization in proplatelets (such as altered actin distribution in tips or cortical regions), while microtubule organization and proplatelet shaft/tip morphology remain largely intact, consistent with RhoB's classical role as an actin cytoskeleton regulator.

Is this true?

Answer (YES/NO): NO